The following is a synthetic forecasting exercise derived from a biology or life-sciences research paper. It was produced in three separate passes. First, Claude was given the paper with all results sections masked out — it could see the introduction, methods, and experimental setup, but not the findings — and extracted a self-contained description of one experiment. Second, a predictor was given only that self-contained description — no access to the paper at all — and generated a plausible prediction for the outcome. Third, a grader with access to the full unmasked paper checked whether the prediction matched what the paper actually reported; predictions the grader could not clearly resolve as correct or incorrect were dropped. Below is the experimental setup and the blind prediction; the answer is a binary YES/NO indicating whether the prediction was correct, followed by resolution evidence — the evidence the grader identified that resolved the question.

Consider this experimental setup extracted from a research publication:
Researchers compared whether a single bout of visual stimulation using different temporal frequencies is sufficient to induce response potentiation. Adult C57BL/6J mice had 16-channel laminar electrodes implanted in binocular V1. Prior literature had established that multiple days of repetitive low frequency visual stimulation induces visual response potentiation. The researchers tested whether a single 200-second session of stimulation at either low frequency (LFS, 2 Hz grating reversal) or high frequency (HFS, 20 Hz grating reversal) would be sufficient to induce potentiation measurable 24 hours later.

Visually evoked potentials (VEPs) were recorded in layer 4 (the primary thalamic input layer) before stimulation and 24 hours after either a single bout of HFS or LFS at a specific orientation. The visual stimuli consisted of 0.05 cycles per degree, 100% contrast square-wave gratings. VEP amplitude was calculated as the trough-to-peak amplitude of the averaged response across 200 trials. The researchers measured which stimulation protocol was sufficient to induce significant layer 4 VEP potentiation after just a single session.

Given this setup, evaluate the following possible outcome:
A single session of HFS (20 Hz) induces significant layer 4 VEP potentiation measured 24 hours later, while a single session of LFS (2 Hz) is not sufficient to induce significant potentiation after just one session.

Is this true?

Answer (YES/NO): NO